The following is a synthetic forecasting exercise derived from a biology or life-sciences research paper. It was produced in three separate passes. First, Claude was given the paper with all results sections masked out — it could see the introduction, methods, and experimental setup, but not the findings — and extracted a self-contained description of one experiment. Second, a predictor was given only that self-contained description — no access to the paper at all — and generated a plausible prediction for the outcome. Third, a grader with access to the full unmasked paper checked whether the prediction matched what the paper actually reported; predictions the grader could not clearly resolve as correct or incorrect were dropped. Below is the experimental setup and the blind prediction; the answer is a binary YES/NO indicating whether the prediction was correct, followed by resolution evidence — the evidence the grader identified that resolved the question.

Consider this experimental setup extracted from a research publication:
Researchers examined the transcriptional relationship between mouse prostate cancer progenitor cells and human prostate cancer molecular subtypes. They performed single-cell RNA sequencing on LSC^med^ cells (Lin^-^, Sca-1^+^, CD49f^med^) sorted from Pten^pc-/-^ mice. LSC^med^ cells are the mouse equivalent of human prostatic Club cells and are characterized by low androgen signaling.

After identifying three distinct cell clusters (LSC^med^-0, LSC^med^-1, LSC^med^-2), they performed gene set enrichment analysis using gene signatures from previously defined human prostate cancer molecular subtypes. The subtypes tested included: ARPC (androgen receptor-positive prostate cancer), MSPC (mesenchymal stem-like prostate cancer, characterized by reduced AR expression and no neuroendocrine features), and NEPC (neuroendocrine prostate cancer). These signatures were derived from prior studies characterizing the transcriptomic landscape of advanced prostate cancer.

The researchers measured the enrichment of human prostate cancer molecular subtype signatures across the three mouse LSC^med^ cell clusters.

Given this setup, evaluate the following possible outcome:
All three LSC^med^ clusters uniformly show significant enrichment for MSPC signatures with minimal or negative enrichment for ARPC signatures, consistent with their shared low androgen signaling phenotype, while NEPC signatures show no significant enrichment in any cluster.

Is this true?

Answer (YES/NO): NO